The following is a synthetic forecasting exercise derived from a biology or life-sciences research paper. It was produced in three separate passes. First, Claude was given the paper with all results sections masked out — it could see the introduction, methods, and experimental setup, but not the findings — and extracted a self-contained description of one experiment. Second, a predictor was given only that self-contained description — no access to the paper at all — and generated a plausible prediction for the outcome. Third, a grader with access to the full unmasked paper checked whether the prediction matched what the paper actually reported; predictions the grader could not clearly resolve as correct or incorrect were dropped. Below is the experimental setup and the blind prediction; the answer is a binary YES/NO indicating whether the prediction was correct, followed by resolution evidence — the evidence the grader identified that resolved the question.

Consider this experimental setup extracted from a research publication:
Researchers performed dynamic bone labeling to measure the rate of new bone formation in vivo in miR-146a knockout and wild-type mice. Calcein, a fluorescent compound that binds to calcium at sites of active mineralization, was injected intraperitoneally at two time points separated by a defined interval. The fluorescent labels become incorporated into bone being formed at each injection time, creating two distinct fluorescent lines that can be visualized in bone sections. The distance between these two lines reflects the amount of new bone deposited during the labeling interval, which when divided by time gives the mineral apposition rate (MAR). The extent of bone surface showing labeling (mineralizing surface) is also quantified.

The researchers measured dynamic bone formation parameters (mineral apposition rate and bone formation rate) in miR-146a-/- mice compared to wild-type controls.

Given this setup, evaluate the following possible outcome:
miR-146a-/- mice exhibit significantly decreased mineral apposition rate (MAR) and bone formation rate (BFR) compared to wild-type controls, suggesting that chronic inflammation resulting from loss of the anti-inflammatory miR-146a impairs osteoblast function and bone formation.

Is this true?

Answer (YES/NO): NO